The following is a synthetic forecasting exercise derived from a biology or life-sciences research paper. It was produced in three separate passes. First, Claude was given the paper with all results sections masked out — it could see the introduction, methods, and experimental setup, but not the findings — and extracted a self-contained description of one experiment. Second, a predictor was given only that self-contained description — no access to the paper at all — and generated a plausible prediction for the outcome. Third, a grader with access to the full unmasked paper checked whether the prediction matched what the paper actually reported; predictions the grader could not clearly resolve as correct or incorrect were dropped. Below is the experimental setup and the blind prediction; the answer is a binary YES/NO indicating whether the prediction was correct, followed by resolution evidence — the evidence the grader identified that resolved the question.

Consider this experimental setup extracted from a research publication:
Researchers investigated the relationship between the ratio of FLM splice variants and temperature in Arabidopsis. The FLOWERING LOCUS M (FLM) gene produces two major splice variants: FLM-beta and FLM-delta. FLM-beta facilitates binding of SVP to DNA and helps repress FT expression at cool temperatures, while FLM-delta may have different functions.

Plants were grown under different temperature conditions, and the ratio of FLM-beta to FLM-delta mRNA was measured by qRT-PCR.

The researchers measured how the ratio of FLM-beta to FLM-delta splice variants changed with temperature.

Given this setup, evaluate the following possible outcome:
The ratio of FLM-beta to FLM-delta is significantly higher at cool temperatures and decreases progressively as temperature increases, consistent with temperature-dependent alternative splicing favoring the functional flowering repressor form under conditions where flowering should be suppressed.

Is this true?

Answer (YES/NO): YES